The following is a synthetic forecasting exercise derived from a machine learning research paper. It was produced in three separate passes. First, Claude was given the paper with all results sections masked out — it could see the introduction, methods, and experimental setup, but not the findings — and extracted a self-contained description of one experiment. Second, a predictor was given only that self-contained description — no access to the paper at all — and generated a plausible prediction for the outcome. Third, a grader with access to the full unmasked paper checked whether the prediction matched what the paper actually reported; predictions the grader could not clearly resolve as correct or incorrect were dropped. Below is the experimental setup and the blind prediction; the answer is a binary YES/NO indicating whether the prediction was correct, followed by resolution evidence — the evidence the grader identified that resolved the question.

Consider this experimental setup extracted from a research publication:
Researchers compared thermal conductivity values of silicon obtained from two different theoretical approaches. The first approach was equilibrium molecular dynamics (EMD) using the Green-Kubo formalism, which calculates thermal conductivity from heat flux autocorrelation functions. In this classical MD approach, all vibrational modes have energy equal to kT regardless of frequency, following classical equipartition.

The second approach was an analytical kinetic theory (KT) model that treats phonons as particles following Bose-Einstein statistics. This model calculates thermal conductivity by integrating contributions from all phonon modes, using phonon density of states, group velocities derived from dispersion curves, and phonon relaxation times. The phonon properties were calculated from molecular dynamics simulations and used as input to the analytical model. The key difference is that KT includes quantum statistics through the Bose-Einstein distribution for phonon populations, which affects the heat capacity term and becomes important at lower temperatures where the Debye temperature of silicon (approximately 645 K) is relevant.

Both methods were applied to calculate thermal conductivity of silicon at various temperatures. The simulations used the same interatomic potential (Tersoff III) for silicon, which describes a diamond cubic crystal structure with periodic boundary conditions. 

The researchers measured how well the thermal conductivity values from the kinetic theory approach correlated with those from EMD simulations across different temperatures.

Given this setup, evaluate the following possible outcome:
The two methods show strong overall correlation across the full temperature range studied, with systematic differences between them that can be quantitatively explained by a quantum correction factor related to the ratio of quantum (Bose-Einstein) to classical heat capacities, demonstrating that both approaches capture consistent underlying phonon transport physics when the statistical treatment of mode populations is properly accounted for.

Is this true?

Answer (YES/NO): NO